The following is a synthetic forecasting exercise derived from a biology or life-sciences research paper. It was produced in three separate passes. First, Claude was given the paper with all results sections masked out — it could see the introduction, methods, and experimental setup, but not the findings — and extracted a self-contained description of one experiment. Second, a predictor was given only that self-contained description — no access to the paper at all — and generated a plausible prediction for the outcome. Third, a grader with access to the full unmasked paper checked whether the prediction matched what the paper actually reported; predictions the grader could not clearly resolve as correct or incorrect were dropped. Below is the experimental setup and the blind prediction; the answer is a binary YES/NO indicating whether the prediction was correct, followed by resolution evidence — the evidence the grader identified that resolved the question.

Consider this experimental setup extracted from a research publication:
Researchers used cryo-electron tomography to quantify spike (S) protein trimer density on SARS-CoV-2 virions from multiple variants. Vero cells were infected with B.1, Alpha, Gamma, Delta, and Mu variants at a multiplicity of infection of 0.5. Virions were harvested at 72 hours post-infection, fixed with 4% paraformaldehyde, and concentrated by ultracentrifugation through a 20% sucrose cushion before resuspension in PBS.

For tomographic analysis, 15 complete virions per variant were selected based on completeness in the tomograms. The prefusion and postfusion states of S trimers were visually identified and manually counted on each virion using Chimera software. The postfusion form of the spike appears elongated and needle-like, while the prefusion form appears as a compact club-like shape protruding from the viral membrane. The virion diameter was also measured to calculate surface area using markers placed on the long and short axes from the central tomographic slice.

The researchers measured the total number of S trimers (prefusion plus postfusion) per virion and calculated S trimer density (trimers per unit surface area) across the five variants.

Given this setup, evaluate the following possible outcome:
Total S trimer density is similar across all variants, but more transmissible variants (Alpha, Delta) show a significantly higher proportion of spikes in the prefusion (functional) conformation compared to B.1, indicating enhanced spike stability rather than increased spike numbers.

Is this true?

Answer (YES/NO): NO